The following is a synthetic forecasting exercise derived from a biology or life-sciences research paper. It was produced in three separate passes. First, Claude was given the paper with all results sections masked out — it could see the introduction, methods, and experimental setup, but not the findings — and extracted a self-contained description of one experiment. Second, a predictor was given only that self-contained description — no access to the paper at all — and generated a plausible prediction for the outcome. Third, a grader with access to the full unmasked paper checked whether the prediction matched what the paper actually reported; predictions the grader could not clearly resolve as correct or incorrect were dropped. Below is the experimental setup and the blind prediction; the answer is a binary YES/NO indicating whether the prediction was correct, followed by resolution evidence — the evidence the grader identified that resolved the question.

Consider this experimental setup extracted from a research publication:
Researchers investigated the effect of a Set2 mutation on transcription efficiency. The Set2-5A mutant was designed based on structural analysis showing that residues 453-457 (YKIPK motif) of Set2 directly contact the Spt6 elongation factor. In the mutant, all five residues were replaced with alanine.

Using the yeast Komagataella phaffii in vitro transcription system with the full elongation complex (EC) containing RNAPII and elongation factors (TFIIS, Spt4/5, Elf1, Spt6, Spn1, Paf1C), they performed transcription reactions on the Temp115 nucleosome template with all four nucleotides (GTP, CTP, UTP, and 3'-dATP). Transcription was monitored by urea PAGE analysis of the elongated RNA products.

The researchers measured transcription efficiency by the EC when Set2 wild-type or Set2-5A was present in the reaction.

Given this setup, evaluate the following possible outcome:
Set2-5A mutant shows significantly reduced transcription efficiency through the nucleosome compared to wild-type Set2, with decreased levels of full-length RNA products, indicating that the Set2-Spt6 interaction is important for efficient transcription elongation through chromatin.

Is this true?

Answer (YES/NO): NO